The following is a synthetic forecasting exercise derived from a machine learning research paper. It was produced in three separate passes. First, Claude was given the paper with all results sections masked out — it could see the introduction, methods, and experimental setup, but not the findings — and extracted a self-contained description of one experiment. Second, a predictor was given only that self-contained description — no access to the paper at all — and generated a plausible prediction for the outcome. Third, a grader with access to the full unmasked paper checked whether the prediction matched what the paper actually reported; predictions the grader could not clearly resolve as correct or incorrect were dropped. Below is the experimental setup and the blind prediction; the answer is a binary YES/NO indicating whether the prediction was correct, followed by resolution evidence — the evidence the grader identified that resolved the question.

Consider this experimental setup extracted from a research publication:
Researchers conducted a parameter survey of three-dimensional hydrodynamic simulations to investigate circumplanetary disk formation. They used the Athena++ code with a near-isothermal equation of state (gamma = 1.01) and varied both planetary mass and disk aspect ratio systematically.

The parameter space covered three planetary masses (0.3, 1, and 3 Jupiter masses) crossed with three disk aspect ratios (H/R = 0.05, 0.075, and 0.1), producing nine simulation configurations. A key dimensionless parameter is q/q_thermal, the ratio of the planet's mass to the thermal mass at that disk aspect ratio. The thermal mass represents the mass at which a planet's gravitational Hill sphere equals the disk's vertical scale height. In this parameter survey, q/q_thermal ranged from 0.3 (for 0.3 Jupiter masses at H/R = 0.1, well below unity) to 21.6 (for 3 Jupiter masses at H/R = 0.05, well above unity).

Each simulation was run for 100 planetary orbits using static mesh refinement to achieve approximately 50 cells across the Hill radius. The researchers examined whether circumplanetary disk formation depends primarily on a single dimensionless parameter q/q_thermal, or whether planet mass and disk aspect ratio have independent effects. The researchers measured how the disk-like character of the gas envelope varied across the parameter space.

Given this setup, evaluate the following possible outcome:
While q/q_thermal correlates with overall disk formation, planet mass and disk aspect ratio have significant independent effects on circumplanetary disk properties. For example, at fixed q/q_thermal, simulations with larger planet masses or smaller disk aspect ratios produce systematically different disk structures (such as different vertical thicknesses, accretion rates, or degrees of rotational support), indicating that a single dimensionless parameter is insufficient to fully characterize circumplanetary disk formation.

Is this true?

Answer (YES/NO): YES